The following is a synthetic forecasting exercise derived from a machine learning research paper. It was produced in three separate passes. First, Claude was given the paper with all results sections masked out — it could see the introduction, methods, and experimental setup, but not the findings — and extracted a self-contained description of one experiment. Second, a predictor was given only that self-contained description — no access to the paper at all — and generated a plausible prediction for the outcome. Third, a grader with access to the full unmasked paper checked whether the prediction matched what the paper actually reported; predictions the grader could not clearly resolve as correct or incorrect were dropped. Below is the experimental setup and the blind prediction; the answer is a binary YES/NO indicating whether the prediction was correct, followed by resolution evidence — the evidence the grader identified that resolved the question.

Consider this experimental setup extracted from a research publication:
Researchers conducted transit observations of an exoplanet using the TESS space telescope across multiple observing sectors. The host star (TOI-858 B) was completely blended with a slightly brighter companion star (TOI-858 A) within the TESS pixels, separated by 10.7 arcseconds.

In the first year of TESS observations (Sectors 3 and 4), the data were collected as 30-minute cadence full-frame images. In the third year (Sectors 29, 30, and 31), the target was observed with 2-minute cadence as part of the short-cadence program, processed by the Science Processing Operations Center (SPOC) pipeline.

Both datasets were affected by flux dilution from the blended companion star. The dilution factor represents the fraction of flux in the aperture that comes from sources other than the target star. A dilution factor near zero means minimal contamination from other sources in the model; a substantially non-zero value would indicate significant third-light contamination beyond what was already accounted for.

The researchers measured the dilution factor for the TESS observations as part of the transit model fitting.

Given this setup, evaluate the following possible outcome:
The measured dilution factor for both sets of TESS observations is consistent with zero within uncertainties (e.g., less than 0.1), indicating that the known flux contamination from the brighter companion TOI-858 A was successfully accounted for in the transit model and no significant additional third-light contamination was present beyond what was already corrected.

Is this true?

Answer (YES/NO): YES